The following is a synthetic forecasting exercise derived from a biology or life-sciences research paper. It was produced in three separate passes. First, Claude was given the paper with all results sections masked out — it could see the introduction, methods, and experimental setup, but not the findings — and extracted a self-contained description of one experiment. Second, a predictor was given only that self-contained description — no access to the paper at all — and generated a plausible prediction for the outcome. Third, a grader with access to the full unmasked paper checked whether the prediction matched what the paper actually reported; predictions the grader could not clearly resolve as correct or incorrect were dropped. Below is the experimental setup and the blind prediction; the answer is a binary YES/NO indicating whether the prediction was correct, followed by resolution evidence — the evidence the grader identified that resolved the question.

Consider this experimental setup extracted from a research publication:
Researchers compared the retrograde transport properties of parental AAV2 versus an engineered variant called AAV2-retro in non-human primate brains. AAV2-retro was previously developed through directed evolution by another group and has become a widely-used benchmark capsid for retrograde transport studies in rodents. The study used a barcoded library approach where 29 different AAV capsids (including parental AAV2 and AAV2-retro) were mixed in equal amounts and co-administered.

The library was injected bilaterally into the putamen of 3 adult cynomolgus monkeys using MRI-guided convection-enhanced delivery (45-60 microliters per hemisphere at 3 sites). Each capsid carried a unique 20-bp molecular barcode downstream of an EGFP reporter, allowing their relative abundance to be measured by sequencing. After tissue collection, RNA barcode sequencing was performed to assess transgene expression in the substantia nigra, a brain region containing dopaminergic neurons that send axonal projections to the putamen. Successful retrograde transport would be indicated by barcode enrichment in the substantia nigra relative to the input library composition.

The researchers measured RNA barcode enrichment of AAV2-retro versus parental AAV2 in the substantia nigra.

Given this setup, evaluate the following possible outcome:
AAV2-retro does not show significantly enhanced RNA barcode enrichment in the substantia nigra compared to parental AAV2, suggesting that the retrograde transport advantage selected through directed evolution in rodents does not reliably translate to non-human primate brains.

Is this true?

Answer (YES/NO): YES